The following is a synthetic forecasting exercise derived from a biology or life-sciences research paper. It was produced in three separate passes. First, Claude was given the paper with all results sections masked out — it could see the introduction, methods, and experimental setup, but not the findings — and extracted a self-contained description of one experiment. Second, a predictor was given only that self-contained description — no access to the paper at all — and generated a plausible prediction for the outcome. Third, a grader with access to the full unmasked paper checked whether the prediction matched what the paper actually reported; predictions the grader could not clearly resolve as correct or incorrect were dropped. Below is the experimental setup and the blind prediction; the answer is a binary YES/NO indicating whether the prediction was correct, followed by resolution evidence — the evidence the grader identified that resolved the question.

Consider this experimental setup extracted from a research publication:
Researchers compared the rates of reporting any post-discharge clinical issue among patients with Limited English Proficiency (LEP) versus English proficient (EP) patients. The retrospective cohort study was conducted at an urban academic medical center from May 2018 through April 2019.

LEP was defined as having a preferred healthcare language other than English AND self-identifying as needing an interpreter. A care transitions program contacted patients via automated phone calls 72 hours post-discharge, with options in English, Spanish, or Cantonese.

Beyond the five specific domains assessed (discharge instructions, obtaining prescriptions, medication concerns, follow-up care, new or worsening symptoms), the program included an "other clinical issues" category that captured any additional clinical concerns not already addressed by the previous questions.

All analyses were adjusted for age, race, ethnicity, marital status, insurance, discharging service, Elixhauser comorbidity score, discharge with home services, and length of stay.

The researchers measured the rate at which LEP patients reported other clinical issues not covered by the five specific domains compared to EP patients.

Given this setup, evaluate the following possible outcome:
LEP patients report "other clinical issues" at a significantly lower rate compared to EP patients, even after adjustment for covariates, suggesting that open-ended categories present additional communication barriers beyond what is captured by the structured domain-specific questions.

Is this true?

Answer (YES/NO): NO